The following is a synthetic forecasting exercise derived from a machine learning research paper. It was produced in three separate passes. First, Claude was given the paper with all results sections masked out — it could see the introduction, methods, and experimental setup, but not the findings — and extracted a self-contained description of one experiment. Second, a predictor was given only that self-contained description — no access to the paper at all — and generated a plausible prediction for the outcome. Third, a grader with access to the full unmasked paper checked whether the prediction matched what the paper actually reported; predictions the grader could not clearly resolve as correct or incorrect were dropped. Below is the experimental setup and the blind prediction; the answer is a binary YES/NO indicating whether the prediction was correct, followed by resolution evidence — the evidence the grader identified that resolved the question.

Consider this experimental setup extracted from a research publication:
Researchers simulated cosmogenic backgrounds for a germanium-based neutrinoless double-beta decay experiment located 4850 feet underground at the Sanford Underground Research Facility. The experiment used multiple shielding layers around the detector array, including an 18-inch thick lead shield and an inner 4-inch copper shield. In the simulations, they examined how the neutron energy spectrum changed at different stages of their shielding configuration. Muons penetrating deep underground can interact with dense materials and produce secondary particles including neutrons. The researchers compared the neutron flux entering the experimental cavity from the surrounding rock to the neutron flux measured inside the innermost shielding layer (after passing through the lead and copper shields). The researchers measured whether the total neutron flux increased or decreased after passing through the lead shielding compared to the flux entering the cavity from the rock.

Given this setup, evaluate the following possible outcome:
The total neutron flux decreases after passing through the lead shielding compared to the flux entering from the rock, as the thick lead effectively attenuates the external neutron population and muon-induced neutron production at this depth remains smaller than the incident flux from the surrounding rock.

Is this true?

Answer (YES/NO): NO